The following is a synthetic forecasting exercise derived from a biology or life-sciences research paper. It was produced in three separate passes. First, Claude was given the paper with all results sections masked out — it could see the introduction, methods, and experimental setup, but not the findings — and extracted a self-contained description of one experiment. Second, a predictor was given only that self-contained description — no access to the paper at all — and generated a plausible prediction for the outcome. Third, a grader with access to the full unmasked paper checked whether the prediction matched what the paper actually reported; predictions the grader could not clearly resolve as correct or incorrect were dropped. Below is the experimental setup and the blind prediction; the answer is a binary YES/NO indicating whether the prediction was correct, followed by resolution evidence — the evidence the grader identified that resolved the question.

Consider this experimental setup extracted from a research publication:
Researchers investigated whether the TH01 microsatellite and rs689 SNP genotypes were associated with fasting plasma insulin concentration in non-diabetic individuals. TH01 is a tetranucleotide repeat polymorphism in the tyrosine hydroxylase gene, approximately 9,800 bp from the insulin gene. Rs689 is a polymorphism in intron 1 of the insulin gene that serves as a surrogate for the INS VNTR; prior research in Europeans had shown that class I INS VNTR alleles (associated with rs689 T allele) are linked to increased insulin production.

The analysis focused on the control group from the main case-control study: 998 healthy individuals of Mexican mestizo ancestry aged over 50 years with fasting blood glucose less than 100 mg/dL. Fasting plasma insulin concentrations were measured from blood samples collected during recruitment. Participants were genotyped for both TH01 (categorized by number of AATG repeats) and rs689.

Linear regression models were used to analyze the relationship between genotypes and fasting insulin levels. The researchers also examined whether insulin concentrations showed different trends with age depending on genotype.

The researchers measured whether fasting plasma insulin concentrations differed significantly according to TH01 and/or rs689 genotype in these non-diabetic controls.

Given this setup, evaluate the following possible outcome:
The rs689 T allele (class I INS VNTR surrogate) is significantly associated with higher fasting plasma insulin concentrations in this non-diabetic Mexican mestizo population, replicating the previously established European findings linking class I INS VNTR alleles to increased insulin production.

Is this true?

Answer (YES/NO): NO